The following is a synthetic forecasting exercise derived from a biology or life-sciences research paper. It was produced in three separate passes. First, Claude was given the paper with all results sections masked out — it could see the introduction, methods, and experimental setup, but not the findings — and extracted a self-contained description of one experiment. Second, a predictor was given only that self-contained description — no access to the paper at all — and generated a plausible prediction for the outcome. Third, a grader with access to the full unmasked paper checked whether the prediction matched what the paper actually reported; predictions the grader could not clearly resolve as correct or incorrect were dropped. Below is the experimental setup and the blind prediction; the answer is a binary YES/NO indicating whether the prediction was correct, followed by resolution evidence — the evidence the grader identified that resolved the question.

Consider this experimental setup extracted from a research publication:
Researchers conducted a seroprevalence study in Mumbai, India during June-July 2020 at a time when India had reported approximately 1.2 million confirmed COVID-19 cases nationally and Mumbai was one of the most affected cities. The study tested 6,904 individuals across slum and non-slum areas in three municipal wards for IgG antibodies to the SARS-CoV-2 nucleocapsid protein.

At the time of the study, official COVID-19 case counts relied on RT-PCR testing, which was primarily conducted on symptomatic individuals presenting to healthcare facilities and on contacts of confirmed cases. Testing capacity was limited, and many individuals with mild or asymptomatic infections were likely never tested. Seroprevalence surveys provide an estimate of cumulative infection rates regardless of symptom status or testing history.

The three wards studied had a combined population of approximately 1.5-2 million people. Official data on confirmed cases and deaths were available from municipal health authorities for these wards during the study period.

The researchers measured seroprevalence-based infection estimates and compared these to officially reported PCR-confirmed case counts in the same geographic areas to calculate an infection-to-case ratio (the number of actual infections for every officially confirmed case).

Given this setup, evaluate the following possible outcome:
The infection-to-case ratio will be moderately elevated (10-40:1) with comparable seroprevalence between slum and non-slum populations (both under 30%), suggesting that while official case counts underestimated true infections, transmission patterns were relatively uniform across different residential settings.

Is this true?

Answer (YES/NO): NO